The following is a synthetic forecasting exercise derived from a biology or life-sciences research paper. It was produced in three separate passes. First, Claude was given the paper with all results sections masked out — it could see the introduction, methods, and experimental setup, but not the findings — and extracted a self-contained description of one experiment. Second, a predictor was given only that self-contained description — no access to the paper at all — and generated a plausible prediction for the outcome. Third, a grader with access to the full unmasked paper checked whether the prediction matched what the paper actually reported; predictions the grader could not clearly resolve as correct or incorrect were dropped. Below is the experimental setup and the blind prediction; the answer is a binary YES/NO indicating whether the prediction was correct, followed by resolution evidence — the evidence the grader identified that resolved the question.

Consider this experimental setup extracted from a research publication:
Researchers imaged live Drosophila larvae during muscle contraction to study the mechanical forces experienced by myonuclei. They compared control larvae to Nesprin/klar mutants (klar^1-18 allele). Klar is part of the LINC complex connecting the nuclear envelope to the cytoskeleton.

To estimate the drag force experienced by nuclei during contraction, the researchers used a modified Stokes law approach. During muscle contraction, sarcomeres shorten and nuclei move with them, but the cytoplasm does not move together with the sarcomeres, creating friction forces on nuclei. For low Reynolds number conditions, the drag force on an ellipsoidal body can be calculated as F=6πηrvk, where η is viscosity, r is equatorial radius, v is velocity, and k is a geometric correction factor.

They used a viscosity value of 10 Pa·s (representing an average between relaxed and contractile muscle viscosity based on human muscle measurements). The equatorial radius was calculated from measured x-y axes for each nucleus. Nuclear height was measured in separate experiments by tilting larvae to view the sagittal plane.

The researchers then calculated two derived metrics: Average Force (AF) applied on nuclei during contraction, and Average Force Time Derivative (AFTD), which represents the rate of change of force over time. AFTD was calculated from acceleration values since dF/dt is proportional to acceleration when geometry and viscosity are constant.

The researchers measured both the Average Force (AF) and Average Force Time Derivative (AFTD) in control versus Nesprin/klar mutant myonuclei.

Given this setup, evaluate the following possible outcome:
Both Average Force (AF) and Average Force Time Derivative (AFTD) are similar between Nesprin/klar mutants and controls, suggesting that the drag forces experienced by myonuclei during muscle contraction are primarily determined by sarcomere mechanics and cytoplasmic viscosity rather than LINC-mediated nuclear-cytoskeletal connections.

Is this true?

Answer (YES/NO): NO